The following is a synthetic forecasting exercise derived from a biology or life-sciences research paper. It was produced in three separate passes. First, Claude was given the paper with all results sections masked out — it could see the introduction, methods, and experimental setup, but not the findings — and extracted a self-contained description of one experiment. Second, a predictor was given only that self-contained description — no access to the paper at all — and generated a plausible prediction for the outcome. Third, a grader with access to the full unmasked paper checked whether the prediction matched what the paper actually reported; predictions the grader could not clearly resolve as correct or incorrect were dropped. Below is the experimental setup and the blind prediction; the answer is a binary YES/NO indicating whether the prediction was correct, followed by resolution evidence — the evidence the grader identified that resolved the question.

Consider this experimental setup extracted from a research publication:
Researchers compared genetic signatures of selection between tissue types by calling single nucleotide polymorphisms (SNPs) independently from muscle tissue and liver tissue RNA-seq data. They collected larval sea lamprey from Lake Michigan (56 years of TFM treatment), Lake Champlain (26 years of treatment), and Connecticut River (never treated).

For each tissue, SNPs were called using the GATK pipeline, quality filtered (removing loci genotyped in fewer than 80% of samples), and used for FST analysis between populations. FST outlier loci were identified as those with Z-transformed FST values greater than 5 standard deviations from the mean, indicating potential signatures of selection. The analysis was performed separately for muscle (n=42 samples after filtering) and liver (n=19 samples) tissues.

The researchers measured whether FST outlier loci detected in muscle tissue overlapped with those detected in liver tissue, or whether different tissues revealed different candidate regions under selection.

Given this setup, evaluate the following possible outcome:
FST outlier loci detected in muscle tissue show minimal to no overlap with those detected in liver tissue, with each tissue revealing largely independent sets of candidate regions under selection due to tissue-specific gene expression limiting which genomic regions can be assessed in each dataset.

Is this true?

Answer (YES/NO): NO